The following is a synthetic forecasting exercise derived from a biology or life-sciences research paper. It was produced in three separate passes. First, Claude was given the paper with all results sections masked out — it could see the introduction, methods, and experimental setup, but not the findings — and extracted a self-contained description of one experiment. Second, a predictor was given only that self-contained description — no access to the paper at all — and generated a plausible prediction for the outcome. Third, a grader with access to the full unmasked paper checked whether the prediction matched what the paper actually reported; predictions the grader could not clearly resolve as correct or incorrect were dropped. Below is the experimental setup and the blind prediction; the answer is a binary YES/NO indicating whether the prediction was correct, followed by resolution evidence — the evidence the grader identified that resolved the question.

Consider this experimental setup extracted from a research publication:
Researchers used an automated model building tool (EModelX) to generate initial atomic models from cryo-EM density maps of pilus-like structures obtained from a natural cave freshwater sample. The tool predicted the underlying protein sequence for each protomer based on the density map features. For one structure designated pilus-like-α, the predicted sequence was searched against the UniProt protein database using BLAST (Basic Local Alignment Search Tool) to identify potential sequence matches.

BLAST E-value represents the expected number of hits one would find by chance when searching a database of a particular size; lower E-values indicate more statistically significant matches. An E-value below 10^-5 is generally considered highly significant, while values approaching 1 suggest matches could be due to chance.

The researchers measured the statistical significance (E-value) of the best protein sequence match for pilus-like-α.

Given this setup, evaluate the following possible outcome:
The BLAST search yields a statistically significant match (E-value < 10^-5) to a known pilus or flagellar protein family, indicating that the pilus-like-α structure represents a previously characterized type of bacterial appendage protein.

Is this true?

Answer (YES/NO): YES